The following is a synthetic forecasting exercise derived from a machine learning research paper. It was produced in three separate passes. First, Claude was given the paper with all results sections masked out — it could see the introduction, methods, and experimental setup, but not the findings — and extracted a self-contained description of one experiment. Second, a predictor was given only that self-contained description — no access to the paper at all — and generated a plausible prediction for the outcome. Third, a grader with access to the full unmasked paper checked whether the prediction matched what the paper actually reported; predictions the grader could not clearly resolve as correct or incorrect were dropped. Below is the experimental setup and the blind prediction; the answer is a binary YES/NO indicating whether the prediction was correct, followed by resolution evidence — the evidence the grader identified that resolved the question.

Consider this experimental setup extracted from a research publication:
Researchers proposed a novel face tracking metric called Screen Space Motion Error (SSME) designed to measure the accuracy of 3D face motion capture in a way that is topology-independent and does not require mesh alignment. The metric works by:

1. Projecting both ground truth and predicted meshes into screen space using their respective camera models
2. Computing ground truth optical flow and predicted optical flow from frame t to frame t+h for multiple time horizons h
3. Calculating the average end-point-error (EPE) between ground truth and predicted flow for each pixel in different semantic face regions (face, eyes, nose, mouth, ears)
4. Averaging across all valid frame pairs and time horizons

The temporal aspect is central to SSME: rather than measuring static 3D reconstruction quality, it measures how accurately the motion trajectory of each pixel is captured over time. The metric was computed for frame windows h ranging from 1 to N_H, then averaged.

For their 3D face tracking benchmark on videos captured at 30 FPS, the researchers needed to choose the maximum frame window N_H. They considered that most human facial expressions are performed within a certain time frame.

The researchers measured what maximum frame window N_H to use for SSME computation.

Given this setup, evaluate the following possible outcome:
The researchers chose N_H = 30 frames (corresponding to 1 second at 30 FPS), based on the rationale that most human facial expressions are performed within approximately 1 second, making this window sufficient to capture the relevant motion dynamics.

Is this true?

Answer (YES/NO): YES